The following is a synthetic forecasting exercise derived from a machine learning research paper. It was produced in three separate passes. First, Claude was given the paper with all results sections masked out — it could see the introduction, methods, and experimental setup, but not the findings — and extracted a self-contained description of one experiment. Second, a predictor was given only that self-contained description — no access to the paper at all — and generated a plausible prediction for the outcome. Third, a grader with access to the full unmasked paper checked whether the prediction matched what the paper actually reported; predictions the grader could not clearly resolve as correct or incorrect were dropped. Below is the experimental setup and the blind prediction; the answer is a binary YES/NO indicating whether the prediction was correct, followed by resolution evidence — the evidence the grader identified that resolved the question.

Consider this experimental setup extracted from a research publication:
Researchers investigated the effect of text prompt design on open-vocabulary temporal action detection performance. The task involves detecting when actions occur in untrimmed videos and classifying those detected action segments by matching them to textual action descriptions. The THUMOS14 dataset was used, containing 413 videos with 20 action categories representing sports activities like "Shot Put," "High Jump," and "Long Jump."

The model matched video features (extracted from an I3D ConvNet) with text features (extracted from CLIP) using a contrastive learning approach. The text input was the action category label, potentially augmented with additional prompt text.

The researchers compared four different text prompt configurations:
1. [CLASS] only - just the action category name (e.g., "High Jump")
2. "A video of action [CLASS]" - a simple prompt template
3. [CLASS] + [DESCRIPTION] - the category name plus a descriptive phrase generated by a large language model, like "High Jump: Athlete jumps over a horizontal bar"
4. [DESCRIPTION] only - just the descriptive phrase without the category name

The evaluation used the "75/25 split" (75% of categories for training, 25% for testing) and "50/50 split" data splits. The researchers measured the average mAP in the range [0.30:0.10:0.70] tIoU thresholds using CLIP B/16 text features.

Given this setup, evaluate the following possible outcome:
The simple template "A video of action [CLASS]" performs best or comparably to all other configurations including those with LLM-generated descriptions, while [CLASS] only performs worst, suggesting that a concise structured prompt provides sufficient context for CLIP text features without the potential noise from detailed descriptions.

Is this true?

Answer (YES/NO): NO